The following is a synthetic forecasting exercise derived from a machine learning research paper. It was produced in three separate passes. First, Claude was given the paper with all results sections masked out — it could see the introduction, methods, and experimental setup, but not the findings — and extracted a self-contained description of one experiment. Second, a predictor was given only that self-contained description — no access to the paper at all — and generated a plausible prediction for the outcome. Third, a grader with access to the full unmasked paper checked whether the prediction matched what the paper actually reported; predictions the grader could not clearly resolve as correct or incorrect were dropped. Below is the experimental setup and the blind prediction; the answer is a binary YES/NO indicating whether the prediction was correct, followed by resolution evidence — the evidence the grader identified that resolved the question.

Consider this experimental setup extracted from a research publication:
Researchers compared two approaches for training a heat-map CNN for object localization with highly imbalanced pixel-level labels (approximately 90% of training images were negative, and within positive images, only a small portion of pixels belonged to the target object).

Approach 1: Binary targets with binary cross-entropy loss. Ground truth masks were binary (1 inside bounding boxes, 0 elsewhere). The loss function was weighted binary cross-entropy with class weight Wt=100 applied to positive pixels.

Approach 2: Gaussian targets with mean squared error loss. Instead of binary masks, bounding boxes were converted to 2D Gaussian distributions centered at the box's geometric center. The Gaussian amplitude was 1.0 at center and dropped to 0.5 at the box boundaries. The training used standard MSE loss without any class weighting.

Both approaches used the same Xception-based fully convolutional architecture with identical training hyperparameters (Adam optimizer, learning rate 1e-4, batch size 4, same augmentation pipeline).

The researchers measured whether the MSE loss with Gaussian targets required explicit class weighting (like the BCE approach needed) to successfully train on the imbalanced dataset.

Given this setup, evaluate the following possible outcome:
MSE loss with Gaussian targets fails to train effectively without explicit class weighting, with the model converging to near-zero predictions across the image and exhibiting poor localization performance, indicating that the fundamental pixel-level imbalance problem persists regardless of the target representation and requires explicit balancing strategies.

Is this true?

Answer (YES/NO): NO